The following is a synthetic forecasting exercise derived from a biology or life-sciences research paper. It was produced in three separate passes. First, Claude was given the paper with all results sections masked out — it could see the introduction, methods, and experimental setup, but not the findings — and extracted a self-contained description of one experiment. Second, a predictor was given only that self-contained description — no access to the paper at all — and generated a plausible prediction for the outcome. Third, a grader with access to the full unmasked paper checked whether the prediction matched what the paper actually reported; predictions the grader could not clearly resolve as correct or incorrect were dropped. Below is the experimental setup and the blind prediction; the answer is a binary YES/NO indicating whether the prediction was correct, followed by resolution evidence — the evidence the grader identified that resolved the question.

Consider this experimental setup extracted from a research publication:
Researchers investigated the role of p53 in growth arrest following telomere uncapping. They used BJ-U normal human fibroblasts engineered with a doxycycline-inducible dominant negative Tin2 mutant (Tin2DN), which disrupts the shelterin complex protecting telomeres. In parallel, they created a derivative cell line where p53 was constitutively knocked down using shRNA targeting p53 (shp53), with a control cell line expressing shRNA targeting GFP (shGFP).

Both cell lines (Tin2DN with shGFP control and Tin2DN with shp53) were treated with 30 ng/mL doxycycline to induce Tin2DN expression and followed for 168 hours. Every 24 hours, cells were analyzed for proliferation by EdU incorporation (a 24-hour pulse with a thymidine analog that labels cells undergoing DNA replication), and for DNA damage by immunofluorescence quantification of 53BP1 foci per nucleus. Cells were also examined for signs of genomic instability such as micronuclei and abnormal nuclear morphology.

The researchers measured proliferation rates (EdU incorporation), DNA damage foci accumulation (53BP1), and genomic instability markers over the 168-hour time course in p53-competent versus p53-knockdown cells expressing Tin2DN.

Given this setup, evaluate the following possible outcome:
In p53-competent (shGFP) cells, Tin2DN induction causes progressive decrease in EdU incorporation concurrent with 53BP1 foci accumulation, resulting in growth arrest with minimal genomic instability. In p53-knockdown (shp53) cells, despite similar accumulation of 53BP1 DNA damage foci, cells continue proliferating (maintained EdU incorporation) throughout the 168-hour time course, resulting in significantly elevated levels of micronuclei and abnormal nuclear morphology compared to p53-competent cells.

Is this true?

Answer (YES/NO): NO